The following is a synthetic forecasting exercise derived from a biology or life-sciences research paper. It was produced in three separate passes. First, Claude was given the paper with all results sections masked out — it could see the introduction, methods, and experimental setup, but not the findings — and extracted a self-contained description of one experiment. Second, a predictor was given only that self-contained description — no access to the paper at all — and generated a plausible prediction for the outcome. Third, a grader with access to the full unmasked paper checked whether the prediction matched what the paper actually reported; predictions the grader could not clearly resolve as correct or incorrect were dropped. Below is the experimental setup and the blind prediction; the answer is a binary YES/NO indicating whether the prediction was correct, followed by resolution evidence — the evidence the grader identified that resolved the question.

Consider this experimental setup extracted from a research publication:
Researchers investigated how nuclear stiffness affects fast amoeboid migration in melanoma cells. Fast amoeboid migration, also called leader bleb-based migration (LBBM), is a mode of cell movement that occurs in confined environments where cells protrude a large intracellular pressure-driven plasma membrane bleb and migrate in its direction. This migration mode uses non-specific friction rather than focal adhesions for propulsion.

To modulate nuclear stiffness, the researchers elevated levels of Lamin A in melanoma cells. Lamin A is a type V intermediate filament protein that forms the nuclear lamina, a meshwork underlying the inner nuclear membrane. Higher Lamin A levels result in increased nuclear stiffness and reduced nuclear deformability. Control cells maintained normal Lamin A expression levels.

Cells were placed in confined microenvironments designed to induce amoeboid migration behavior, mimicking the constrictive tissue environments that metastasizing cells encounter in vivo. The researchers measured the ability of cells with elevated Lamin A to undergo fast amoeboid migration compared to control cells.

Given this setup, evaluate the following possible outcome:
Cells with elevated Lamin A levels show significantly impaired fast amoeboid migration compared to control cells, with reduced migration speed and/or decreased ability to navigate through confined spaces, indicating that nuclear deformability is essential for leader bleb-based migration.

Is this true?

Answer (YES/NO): YES